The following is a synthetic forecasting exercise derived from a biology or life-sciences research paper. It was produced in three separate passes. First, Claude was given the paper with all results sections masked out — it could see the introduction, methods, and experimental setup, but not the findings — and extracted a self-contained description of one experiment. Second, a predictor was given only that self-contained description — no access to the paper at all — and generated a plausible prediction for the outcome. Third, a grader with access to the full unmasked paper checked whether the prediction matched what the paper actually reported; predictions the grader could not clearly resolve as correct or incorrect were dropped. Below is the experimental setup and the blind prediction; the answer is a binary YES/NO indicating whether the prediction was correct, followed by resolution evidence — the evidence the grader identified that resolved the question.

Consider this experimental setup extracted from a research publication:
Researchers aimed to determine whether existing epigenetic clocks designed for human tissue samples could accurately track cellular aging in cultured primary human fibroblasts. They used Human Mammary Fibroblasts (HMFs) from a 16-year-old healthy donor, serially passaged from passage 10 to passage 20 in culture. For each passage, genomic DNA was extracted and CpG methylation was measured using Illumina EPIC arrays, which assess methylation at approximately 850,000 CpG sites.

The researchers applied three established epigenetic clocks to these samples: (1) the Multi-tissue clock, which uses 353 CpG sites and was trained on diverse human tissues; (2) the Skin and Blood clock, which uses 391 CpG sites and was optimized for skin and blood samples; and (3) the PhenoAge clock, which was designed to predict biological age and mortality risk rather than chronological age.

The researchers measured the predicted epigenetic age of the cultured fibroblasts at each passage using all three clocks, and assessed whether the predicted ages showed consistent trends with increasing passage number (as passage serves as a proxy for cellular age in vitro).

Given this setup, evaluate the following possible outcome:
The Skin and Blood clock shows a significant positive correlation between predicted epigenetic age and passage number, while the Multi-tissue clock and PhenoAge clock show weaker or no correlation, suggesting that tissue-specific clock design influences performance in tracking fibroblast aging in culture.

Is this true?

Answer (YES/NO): NO